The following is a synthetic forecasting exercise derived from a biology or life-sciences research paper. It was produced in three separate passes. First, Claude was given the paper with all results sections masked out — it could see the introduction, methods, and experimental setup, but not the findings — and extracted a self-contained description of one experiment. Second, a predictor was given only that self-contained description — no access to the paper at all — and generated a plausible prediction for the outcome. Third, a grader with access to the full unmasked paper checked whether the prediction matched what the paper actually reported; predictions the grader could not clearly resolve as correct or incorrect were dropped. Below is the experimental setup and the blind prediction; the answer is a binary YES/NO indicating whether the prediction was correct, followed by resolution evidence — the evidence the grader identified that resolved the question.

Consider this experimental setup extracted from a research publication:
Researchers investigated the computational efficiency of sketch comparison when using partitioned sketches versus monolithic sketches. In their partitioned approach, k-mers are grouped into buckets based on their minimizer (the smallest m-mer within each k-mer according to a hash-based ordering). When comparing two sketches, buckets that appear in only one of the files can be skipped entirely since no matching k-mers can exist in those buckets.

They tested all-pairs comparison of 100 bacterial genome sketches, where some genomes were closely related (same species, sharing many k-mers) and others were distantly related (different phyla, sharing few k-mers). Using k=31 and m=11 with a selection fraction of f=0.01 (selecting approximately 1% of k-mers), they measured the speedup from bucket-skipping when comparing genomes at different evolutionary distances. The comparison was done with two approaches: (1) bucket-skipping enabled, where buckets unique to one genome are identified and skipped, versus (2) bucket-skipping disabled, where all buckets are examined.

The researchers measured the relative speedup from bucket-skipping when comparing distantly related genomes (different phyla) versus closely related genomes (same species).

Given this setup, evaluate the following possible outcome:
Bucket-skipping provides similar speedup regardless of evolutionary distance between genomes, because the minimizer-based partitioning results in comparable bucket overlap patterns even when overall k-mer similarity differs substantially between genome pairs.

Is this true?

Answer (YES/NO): NO